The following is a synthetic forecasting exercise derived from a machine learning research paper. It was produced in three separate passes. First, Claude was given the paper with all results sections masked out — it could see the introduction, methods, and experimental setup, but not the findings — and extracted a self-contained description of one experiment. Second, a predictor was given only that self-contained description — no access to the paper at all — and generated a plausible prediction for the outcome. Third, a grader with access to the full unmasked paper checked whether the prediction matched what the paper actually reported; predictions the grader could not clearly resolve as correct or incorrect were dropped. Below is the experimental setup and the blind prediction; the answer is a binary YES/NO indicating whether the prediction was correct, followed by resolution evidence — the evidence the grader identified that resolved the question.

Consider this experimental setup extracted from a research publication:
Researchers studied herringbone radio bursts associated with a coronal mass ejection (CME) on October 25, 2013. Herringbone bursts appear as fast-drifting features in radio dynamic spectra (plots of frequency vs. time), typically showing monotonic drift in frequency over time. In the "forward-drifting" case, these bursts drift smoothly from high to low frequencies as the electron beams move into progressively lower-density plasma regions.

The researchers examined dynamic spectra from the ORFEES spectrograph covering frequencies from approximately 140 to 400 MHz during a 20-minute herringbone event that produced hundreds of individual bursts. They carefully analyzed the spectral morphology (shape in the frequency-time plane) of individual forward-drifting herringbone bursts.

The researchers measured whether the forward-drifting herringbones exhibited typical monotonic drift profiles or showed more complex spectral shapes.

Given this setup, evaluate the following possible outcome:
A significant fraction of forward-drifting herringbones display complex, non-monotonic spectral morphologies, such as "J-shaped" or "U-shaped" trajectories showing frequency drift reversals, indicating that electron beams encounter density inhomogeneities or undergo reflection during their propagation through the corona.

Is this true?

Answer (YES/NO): NO